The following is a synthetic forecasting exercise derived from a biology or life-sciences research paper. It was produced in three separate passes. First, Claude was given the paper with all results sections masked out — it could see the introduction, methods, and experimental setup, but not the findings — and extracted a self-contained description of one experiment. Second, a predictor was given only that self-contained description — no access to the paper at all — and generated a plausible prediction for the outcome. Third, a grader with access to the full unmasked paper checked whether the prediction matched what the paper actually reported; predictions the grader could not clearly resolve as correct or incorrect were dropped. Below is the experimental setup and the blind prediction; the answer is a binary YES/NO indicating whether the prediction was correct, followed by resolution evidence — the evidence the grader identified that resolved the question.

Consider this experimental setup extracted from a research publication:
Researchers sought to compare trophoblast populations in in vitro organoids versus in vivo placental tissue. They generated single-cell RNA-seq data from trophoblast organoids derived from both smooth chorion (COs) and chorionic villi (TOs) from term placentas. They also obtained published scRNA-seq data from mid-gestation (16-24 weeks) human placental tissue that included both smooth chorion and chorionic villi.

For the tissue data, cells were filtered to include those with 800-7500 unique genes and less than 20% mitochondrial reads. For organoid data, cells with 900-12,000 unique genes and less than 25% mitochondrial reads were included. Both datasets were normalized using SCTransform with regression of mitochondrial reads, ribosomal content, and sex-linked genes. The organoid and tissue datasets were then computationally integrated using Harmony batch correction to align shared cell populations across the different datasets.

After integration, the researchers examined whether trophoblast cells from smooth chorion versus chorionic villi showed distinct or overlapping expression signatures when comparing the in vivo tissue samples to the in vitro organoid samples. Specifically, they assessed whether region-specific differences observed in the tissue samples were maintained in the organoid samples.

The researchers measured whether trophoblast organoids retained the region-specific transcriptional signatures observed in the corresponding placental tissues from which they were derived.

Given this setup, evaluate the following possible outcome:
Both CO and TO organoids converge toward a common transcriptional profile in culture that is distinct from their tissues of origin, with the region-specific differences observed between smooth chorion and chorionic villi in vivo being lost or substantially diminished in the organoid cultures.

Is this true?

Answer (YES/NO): YES